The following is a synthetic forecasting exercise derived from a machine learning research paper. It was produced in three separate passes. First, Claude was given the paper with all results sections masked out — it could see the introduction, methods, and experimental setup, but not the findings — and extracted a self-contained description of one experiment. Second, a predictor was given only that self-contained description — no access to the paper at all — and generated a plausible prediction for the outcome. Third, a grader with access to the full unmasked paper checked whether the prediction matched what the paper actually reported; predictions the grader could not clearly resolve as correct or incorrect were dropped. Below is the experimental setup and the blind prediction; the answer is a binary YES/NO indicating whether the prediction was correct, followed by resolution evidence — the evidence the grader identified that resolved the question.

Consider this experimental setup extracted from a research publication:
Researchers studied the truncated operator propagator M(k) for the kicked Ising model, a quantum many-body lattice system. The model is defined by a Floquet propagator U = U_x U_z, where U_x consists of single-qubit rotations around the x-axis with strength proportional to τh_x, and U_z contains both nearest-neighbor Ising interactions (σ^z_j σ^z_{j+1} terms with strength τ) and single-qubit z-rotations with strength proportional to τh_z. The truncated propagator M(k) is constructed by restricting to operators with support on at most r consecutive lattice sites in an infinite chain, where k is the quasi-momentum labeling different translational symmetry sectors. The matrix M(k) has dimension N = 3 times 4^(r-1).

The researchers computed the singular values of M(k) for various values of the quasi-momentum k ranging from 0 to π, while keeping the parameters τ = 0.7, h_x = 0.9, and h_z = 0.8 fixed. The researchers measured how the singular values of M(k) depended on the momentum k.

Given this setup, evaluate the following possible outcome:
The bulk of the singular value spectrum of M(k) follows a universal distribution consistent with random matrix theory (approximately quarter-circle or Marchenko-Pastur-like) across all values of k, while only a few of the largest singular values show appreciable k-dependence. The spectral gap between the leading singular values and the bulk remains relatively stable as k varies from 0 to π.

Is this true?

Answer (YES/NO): NO